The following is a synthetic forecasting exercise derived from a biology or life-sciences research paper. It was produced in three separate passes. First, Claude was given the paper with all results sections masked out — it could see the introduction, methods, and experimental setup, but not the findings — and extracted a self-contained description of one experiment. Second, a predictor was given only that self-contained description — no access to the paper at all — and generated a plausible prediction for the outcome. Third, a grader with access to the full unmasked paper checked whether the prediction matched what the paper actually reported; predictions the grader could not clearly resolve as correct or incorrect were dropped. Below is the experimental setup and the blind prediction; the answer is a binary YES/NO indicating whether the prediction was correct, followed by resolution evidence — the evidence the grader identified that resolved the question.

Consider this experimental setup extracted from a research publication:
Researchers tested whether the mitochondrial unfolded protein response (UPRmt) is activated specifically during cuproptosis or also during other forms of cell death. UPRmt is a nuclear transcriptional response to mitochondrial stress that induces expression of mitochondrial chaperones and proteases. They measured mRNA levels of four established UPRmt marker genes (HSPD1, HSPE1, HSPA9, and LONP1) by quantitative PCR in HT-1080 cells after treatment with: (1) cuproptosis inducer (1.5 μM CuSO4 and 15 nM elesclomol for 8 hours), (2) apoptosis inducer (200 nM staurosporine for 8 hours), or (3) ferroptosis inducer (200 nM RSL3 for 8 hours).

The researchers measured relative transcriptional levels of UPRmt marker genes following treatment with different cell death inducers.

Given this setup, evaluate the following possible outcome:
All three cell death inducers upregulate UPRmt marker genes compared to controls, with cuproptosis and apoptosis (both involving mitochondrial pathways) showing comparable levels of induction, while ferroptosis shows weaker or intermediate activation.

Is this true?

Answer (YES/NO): NO